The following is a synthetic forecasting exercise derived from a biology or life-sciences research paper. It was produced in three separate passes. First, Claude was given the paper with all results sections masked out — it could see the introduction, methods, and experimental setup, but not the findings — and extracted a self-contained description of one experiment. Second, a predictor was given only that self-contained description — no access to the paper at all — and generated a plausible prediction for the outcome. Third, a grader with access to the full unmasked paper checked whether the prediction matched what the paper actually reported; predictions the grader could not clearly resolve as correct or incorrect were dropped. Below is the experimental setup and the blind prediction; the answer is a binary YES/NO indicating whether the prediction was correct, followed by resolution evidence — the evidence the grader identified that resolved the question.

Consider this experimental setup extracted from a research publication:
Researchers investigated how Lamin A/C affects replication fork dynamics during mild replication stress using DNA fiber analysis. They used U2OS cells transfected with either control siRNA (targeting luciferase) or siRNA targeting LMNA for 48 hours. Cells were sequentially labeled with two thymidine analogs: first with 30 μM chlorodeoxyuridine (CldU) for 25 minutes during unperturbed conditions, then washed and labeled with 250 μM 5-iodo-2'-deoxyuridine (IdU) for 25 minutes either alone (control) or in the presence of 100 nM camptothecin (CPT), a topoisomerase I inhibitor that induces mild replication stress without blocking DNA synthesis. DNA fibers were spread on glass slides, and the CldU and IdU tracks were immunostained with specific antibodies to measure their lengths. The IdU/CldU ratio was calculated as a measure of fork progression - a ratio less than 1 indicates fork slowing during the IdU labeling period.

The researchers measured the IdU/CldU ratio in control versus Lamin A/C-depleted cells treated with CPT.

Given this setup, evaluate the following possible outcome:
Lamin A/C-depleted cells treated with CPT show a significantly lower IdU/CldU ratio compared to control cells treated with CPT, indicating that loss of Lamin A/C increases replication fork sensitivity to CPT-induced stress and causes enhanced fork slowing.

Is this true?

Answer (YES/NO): NO